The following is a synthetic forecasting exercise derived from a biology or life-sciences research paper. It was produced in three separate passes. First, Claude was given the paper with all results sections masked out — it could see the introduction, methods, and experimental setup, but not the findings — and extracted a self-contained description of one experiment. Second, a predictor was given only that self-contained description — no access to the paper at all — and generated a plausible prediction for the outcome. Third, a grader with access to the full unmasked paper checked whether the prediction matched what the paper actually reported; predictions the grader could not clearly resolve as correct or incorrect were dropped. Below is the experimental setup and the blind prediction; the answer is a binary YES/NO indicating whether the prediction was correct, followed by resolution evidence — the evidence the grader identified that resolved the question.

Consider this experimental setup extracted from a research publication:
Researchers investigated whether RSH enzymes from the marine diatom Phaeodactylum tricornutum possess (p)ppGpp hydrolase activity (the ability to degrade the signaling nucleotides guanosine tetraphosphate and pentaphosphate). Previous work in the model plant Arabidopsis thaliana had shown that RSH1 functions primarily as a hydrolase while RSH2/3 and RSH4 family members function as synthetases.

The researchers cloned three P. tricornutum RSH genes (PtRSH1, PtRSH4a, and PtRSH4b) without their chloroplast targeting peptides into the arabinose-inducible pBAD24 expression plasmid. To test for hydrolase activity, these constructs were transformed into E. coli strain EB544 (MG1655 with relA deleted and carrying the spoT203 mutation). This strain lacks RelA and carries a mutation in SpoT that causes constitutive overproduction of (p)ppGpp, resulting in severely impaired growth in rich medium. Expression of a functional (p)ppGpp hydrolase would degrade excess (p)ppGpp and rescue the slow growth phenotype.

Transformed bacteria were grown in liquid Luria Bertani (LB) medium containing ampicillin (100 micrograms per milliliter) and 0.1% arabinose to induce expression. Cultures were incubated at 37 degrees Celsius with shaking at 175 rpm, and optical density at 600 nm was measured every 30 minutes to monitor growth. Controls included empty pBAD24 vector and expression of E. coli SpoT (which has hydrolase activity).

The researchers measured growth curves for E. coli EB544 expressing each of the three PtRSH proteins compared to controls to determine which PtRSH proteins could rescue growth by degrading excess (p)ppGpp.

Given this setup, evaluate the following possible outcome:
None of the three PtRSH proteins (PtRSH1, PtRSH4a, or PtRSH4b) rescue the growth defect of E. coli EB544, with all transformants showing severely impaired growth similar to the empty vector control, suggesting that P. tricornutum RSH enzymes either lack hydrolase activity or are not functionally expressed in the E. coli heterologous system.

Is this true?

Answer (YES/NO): NO